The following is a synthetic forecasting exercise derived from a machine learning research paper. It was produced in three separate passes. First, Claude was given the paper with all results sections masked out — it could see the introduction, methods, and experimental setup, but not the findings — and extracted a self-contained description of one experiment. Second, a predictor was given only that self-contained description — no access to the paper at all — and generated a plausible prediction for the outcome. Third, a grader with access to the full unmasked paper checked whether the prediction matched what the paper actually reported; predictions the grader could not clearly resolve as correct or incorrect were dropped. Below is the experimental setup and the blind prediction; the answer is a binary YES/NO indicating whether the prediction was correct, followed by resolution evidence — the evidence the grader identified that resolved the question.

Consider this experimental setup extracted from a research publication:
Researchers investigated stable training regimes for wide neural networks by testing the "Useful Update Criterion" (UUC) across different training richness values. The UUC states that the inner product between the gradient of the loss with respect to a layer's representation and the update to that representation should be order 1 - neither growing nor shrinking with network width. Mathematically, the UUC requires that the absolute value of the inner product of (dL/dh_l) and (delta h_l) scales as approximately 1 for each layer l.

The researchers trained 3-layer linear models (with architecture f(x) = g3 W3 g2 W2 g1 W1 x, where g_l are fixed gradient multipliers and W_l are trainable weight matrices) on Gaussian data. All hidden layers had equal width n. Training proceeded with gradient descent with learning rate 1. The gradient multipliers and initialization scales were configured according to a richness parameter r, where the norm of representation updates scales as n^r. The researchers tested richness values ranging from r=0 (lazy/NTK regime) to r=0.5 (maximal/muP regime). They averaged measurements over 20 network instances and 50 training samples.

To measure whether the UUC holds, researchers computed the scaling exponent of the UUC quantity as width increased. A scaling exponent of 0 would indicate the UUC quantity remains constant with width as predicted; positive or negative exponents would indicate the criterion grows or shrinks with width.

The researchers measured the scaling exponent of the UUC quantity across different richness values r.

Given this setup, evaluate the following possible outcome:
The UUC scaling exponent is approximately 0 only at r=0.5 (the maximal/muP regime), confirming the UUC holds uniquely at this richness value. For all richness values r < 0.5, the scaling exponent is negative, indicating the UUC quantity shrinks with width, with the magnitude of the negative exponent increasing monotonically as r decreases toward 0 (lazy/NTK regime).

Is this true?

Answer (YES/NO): NO